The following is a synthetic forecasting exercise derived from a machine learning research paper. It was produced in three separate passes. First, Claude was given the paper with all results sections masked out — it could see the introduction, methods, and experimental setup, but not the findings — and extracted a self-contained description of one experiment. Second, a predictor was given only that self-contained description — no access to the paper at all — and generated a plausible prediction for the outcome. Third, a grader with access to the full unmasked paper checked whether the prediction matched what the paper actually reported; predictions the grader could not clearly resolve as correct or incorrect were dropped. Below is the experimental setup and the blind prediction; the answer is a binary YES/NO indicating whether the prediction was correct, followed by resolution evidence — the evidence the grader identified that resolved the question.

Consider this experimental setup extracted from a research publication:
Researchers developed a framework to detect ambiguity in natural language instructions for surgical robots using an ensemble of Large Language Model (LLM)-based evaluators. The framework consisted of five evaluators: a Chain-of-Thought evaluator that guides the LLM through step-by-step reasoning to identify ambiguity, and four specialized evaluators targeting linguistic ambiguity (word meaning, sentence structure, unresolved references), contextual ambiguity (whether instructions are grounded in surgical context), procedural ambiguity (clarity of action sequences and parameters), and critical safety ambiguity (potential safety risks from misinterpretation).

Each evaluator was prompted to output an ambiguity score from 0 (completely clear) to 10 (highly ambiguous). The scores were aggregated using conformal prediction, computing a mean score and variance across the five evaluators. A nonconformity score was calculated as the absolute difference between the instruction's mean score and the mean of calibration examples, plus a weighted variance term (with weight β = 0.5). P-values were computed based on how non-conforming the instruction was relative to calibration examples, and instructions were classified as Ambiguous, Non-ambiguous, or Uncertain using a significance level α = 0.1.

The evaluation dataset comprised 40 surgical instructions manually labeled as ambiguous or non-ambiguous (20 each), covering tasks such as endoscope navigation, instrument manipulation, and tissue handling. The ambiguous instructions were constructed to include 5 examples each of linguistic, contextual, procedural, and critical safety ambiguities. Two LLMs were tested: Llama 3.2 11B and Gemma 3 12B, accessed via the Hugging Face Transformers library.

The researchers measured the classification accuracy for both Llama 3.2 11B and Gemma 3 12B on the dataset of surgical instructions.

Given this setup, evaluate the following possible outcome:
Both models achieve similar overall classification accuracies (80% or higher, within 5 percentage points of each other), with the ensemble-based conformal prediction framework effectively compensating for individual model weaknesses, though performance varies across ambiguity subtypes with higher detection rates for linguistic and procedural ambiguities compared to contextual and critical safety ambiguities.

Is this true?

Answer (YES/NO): NO